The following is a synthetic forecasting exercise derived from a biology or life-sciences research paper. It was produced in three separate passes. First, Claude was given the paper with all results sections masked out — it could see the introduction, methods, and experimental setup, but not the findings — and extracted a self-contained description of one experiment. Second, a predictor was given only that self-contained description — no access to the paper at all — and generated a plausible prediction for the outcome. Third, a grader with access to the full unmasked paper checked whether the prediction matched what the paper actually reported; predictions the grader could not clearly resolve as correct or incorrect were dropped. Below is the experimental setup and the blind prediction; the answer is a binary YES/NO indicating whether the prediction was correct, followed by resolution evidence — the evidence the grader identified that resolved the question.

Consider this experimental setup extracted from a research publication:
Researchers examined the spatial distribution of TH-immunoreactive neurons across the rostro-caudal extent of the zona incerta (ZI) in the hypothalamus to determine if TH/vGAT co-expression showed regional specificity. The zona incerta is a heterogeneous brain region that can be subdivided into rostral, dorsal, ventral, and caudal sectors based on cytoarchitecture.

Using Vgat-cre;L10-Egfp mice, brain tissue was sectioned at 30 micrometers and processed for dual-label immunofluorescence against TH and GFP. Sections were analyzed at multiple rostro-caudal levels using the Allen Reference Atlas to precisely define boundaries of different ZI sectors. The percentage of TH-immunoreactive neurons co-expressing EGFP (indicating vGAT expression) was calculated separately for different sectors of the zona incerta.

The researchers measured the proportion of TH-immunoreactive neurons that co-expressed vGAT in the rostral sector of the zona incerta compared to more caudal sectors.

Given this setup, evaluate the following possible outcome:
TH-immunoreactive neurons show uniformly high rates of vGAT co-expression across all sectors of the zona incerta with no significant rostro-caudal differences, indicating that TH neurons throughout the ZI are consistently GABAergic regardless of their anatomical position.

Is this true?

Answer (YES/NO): NO